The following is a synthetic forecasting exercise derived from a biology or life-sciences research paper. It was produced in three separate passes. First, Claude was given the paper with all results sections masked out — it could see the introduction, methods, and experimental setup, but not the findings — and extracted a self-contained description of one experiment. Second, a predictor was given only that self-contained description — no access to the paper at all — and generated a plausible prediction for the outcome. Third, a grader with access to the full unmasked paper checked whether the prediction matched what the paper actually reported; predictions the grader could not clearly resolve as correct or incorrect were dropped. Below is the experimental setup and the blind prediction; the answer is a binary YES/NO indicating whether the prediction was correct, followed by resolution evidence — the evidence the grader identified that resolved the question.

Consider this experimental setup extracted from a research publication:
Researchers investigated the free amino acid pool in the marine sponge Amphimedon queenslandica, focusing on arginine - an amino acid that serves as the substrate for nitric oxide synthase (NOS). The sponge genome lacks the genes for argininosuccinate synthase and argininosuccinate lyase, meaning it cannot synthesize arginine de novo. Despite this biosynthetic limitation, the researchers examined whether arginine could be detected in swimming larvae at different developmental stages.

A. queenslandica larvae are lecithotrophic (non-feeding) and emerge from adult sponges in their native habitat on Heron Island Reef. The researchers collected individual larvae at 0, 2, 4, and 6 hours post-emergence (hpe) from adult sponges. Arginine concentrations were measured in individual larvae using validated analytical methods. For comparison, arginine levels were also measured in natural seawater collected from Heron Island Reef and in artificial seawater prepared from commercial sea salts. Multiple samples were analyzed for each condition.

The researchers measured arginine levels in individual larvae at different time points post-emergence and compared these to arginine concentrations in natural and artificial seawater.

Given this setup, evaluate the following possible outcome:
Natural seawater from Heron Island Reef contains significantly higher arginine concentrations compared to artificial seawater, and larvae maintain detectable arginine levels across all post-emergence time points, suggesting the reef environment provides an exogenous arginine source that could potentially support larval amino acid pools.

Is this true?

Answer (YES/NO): NO